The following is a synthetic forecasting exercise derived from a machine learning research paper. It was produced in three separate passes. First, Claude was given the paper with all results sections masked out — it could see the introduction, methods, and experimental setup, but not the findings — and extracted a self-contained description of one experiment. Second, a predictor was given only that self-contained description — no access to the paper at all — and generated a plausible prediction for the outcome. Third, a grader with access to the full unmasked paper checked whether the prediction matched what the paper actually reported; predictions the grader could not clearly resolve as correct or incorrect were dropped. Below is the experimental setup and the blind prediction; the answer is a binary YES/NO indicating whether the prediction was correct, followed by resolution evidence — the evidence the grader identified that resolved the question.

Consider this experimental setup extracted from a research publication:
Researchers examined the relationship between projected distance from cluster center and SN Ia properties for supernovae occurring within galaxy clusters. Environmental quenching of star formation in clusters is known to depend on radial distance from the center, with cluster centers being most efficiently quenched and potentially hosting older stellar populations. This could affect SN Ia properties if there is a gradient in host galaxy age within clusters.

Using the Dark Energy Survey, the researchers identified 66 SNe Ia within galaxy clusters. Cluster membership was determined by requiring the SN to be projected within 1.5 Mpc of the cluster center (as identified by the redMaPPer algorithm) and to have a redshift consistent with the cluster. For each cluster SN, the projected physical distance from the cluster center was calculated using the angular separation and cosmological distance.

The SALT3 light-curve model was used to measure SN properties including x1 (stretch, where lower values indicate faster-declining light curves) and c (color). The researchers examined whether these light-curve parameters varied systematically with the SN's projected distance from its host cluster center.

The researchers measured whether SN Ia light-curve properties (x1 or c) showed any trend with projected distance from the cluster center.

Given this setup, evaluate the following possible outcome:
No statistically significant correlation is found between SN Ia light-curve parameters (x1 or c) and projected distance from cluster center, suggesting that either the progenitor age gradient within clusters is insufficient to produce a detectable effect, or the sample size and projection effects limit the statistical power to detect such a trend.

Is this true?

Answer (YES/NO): NO